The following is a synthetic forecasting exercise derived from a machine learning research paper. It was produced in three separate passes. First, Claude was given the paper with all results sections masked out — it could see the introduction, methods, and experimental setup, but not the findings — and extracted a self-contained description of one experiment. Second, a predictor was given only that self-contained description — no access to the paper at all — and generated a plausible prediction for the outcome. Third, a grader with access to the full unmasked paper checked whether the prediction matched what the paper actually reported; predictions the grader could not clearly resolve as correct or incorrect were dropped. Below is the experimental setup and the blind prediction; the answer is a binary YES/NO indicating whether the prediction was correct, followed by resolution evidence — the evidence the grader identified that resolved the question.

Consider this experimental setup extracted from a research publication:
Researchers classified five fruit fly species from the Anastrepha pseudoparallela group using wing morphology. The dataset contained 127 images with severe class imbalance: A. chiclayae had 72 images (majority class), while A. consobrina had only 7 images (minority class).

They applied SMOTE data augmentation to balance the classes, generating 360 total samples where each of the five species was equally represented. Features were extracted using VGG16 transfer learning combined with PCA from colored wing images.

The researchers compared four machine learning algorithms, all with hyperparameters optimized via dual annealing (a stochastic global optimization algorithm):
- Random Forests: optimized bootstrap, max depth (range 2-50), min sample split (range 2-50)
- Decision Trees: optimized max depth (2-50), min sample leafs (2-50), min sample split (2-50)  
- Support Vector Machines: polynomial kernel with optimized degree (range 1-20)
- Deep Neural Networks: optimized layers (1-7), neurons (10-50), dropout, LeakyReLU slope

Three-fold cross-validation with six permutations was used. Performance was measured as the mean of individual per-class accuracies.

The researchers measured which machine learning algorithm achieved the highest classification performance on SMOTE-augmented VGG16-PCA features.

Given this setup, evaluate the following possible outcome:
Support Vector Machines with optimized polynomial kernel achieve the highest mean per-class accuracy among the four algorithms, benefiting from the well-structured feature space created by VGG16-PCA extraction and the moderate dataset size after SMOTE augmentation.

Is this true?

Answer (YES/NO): NO